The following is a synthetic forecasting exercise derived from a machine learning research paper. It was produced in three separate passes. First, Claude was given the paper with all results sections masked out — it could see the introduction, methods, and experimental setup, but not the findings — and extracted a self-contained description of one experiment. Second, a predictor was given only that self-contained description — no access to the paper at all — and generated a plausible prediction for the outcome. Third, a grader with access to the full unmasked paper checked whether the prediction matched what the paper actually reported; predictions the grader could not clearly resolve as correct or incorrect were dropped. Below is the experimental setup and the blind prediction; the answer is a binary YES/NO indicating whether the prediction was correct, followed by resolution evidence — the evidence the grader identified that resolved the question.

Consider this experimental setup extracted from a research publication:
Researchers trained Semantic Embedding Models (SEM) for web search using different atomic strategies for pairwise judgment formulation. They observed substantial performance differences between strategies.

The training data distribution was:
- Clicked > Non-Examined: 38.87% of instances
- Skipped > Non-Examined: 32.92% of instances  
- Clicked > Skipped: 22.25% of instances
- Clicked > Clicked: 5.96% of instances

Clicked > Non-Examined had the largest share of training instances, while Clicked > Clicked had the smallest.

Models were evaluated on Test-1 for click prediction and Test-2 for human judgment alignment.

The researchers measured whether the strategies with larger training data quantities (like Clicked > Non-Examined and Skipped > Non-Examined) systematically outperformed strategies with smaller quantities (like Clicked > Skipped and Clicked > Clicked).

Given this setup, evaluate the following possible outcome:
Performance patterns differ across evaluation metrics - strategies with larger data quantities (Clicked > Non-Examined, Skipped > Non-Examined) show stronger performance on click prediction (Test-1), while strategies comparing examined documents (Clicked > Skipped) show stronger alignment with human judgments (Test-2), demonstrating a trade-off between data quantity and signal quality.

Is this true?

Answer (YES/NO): NO